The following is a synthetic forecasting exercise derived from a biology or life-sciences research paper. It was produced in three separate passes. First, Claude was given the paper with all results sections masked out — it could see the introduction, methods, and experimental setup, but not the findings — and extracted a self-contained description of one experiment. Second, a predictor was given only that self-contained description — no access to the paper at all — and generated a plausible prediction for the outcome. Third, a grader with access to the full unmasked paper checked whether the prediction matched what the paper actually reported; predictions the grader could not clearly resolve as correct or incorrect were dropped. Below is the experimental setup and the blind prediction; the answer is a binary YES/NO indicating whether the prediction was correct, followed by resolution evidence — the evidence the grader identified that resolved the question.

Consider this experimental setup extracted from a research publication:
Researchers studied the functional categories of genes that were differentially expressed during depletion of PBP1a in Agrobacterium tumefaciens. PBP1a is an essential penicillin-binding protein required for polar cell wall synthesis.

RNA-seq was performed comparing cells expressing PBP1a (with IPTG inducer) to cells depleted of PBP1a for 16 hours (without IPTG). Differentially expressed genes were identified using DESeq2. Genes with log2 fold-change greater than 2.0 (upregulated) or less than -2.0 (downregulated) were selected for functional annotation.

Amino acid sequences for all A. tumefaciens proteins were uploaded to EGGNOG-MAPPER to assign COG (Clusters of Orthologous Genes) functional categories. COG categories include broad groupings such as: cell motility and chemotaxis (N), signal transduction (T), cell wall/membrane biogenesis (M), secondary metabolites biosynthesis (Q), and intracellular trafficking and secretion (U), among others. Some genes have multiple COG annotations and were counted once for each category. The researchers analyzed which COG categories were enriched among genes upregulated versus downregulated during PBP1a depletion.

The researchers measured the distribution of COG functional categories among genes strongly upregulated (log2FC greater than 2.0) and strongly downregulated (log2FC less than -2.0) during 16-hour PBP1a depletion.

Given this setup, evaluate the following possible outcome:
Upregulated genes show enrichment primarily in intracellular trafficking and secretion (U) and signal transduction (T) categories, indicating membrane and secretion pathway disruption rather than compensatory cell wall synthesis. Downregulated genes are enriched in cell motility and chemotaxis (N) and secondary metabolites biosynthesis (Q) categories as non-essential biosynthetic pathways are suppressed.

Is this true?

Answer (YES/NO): NO